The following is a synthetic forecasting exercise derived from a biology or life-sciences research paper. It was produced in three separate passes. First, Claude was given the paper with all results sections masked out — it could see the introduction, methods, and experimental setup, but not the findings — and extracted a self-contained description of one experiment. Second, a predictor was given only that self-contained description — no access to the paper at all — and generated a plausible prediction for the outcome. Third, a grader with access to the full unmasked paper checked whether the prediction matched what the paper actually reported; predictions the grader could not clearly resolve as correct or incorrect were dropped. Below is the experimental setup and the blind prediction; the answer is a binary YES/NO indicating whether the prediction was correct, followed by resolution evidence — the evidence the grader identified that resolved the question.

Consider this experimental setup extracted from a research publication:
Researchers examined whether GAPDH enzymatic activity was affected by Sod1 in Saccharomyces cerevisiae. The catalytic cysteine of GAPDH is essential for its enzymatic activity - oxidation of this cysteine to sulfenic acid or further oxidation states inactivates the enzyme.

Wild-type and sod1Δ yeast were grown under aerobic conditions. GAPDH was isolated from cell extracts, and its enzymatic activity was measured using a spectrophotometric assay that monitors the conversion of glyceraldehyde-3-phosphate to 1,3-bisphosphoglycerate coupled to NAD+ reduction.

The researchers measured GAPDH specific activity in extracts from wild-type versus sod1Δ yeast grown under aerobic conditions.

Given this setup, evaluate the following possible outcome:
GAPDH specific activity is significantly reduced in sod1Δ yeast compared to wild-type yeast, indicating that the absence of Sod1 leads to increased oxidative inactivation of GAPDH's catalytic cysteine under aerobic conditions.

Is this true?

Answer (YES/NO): NO